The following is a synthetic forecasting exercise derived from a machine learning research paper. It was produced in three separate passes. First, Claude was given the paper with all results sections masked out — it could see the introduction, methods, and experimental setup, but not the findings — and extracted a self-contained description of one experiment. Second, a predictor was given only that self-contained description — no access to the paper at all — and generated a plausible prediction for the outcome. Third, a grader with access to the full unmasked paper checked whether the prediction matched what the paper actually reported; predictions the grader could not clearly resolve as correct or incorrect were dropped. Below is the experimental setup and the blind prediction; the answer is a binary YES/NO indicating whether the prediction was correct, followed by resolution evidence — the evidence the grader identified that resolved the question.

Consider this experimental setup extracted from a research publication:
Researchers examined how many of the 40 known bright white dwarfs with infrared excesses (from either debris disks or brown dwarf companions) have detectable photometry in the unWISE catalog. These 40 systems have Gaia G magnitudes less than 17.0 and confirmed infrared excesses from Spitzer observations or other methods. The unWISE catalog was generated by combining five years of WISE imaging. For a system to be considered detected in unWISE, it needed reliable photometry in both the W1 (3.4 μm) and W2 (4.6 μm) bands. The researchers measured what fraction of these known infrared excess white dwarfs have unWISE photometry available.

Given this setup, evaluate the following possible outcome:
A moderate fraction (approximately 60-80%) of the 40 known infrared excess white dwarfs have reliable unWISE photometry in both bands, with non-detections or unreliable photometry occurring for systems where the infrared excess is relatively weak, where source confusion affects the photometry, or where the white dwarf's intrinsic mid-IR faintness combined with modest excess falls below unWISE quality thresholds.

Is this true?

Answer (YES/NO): YES